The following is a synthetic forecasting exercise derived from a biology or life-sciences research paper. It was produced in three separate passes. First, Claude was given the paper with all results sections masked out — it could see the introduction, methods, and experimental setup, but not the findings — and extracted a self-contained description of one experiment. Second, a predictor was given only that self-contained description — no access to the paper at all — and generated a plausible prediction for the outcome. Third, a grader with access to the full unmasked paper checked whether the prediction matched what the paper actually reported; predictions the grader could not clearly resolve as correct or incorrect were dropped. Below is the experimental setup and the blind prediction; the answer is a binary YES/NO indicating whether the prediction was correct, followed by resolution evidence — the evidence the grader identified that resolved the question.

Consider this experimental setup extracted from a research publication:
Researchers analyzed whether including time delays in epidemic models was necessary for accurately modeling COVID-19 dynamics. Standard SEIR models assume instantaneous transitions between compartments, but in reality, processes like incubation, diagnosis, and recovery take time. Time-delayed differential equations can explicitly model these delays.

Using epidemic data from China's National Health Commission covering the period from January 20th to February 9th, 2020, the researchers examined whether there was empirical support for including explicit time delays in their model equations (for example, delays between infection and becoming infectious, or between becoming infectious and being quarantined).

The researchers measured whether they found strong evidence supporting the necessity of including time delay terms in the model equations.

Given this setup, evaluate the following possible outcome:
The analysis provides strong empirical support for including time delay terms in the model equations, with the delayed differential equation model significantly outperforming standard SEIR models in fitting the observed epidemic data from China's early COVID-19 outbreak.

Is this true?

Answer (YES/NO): NO